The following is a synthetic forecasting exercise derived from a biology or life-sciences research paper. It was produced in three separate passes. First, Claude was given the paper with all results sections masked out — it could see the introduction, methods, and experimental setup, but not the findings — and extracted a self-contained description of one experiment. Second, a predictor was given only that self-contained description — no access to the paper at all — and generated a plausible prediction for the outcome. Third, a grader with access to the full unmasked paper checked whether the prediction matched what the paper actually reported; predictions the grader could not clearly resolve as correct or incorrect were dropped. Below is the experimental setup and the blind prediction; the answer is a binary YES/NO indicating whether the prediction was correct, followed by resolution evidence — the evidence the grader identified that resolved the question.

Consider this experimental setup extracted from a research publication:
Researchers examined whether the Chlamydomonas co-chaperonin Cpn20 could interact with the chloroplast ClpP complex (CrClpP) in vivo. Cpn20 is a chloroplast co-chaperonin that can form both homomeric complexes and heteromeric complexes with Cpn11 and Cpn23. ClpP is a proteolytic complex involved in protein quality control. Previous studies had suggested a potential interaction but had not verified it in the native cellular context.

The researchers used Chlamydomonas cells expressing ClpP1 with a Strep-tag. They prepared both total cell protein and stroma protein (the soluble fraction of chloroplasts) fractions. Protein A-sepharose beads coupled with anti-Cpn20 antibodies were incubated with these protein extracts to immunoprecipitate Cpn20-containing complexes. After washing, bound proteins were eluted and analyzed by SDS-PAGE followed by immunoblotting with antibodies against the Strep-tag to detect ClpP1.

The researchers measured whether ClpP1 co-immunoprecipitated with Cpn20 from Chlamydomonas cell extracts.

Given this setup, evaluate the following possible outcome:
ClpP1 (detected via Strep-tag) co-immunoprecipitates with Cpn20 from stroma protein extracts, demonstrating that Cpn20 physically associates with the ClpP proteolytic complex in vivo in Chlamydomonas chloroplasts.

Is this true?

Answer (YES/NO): NO